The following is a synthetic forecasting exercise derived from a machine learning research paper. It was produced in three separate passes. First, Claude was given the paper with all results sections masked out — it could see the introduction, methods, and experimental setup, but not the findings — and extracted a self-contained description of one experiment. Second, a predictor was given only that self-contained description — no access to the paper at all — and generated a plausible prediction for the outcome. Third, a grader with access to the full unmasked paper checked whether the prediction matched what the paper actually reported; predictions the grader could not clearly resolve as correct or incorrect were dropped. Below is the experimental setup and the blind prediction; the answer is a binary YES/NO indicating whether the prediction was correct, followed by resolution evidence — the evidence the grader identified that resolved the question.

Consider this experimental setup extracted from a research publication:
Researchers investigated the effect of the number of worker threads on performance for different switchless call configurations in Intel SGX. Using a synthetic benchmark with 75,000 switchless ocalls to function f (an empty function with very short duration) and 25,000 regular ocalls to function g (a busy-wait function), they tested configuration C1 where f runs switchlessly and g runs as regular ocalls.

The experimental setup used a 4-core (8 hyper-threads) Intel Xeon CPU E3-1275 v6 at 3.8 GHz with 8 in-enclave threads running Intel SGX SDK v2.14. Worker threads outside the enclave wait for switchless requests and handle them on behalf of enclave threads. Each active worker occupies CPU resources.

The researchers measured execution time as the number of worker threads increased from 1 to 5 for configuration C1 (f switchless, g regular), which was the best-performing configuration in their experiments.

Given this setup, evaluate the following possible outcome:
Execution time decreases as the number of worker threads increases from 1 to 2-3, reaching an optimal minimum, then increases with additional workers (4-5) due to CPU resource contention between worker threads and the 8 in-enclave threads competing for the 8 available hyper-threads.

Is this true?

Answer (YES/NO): NO